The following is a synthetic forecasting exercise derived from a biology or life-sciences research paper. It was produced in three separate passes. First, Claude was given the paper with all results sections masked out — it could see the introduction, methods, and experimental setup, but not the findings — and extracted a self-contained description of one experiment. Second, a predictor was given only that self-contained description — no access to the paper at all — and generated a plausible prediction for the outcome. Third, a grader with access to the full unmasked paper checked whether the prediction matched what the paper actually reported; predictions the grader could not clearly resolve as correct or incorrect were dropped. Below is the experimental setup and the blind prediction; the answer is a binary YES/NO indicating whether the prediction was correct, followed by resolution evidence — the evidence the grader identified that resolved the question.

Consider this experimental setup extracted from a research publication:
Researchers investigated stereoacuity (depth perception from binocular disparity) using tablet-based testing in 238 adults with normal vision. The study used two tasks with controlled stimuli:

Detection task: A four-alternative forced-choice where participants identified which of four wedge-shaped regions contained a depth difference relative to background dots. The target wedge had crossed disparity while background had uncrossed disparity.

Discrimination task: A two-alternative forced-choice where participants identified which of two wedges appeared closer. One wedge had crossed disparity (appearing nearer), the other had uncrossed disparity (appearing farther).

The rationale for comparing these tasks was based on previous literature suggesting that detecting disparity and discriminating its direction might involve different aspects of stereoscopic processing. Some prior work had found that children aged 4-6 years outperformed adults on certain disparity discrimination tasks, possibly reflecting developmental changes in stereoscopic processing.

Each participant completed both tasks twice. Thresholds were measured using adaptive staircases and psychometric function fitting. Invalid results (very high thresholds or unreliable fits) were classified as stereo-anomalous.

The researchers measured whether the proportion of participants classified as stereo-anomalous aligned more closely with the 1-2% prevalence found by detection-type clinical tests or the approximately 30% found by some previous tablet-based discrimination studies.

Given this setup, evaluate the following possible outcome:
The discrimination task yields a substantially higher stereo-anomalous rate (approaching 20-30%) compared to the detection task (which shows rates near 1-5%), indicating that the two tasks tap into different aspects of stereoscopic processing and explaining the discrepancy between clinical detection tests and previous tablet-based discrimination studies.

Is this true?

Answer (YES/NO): YES